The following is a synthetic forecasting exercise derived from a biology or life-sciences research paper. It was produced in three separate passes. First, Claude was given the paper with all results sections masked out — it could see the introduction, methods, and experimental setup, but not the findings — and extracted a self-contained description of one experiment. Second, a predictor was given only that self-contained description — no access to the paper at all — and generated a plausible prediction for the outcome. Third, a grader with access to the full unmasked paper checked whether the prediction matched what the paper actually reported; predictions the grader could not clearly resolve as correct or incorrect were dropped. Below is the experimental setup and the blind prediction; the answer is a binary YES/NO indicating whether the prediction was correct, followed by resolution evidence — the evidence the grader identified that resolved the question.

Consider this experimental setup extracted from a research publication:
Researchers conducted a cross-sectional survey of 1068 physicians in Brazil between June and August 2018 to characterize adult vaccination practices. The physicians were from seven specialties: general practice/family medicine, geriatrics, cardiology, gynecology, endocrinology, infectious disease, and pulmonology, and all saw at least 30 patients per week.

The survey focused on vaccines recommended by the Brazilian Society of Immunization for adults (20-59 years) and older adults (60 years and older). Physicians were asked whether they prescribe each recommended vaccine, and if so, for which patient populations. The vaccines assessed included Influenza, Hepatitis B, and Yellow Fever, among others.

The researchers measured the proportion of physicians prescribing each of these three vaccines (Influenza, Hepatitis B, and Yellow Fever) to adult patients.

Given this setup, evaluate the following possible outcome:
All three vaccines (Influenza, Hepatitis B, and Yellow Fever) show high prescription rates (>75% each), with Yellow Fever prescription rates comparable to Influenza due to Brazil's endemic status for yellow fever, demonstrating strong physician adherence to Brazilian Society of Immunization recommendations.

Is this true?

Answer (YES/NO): NO